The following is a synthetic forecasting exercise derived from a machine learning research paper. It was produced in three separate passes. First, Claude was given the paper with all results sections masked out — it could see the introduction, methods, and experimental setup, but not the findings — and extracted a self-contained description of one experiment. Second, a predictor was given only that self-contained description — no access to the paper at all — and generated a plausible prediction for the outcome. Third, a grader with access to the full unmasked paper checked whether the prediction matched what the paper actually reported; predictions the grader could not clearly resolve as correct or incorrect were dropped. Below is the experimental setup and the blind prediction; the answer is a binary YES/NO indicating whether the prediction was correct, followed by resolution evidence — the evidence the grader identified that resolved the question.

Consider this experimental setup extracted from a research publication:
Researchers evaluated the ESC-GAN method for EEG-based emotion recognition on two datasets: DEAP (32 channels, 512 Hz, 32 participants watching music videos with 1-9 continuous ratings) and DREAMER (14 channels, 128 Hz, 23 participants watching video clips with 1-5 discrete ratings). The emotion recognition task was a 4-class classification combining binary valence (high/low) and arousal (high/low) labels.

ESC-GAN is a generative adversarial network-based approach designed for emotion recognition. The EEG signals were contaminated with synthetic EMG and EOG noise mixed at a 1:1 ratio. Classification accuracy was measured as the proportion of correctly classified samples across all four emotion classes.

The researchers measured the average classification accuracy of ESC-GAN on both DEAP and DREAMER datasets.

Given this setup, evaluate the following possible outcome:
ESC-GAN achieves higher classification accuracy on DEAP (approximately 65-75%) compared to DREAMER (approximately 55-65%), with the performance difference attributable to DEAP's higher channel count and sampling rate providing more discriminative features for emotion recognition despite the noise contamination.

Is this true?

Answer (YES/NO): NO